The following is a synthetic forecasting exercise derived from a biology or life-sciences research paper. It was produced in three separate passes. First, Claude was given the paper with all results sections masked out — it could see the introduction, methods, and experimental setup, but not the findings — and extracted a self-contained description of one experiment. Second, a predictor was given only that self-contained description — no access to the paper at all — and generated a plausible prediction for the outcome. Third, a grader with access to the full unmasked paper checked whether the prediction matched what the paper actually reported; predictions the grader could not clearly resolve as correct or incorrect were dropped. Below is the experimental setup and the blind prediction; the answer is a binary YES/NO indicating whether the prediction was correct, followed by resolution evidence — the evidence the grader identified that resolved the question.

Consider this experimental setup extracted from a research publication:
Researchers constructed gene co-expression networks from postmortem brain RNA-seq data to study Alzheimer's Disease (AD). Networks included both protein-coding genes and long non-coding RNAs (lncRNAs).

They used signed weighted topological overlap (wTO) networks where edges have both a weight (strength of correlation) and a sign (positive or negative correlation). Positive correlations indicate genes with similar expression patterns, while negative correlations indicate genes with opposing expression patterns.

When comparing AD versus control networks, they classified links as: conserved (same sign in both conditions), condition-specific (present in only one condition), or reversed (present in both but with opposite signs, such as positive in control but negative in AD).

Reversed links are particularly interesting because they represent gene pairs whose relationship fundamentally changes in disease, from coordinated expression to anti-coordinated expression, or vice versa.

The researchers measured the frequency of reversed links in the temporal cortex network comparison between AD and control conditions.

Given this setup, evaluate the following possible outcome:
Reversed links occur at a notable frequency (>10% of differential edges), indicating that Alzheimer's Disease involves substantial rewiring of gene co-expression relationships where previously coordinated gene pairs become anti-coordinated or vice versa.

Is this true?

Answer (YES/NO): NO